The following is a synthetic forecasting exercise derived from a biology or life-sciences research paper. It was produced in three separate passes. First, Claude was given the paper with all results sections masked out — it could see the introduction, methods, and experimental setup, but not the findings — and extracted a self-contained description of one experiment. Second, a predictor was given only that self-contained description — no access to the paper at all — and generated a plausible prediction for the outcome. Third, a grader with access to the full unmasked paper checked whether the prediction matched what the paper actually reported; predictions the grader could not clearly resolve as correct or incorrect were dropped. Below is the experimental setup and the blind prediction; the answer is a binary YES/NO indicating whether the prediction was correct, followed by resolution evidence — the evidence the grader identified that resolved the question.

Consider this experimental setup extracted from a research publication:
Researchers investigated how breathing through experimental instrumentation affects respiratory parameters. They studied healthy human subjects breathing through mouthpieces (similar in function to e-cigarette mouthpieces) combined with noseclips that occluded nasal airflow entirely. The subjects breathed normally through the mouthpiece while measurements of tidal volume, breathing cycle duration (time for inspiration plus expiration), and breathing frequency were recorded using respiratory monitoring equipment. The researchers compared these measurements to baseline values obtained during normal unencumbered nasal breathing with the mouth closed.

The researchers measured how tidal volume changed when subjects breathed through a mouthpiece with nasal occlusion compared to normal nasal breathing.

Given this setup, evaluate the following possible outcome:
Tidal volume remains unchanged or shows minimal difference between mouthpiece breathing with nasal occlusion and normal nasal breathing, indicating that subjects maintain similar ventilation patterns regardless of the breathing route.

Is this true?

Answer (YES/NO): NO